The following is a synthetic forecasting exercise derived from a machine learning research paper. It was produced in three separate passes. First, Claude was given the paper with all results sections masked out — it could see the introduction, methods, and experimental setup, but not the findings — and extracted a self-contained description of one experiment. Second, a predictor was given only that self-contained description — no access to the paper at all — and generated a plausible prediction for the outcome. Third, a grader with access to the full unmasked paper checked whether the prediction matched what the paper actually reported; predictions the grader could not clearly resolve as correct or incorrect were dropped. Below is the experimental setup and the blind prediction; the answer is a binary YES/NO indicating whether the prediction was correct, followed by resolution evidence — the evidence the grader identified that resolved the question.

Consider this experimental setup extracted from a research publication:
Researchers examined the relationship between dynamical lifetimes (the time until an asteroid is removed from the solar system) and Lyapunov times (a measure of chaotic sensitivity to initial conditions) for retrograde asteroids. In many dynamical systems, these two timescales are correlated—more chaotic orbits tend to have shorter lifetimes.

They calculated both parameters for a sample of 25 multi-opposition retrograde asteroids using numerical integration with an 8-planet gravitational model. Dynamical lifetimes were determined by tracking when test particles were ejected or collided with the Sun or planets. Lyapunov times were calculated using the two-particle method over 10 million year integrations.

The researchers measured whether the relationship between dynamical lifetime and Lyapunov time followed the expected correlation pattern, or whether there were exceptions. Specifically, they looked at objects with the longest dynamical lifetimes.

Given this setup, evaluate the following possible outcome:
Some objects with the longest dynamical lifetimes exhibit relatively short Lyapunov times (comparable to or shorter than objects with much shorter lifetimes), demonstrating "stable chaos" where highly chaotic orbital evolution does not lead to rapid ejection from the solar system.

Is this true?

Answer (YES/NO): YES